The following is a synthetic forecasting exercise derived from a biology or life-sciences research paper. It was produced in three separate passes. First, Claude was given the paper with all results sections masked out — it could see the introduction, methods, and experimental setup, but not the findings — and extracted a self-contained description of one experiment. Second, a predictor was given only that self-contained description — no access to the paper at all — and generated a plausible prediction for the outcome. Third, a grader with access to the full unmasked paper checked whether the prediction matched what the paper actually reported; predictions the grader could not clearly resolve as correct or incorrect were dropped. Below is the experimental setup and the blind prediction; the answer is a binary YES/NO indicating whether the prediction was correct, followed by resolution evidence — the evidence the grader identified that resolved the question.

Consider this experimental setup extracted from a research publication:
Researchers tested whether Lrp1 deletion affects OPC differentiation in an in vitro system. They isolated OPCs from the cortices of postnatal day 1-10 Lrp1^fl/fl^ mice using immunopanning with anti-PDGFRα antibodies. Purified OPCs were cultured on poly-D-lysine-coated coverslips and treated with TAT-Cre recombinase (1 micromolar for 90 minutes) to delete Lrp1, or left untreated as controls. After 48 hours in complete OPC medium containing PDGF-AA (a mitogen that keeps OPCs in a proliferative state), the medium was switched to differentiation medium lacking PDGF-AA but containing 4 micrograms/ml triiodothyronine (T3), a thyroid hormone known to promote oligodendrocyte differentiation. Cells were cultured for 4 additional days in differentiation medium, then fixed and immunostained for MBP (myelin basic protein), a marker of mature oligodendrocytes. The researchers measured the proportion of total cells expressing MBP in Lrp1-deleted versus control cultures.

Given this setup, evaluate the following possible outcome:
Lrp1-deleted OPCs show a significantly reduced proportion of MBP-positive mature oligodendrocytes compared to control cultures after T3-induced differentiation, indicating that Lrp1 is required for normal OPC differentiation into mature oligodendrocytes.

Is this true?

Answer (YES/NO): NO